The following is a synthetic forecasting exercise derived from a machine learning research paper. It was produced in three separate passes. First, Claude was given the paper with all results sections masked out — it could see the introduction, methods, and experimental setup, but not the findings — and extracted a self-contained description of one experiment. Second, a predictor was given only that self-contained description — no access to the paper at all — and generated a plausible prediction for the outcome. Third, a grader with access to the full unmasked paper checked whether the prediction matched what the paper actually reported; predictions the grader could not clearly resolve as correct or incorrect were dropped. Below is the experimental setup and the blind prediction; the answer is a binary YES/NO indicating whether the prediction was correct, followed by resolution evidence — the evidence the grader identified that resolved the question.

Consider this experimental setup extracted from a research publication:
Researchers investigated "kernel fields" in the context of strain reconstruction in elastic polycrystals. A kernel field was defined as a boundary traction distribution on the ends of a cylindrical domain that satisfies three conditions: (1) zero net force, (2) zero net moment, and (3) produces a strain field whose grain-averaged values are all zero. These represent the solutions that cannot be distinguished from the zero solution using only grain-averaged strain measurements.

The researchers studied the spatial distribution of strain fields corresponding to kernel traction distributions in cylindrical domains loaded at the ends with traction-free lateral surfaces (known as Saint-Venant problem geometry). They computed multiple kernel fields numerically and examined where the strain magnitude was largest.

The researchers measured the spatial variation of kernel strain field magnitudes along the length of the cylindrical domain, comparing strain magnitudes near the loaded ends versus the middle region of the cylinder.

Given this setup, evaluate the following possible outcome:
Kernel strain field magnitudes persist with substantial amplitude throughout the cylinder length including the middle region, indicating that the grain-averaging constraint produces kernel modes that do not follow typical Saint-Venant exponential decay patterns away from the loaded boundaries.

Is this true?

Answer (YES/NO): NO